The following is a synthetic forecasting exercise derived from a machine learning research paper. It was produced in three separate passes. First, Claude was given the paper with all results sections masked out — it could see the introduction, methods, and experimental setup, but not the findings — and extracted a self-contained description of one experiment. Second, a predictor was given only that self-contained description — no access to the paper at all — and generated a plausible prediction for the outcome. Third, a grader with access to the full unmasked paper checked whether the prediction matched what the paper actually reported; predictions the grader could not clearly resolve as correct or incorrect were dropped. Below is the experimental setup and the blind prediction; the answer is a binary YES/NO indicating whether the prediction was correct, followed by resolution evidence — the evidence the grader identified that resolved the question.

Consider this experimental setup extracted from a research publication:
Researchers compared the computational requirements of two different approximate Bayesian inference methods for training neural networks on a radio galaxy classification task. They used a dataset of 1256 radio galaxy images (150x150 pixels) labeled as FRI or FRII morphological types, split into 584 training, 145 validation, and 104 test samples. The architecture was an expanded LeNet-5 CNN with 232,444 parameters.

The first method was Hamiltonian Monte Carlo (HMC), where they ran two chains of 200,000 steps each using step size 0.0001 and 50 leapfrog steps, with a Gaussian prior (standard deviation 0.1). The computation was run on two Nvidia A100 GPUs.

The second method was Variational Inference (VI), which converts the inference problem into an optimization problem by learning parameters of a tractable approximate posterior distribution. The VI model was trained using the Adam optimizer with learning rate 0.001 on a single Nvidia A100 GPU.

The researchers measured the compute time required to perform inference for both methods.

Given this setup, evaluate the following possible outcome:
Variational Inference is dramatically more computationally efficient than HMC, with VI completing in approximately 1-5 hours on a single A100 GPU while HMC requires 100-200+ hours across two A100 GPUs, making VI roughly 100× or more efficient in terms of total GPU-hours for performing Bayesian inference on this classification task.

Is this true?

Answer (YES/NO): NO